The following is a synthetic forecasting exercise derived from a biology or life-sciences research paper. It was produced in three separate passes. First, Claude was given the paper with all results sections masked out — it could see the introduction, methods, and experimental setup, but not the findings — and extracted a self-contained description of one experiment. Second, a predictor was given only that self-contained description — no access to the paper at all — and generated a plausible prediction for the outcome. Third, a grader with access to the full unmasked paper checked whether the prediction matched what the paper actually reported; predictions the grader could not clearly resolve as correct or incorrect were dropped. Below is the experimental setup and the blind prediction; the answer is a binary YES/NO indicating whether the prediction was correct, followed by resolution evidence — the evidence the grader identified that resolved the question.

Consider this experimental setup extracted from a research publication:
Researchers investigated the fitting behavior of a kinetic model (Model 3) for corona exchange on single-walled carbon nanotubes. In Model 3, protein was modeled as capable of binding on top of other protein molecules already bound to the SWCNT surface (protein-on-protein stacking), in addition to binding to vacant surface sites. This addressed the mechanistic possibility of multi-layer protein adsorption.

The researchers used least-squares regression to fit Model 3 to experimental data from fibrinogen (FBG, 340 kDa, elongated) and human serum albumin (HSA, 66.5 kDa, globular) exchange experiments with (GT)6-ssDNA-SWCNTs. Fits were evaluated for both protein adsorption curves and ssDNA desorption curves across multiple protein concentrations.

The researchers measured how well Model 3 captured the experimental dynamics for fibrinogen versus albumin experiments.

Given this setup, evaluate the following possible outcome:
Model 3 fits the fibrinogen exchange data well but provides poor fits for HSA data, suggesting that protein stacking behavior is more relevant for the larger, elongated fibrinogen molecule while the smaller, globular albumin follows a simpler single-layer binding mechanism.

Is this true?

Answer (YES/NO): NO